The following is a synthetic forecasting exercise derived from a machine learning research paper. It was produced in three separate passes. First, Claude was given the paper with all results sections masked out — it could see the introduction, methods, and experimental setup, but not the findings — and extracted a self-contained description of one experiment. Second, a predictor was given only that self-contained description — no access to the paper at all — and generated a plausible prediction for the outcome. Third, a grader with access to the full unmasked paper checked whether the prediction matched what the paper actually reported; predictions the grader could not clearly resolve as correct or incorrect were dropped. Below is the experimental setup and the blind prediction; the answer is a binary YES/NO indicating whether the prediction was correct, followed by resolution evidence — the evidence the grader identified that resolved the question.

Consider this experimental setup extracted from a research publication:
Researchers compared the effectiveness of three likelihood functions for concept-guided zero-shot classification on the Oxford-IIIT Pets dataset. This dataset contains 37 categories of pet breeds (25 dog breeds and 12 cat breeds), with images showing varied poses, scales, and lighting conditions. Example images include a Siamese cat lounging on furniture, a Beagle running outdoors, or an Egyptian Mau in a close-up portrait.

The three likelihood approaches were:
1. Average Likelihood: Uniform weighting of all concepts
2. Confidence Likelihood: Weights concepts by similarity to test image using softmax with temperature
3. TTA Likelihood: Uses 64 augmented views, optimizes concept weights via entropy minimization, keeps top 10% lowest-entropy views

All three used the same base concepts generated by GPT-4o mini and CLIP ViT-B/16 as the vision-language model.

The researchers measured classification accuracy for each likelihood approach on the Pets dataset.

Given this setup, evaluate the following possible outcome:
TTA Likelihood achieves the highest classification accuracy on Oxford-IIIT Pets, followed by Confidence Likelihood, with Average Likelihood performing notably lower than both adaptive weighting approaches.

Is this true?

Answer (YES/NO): NO